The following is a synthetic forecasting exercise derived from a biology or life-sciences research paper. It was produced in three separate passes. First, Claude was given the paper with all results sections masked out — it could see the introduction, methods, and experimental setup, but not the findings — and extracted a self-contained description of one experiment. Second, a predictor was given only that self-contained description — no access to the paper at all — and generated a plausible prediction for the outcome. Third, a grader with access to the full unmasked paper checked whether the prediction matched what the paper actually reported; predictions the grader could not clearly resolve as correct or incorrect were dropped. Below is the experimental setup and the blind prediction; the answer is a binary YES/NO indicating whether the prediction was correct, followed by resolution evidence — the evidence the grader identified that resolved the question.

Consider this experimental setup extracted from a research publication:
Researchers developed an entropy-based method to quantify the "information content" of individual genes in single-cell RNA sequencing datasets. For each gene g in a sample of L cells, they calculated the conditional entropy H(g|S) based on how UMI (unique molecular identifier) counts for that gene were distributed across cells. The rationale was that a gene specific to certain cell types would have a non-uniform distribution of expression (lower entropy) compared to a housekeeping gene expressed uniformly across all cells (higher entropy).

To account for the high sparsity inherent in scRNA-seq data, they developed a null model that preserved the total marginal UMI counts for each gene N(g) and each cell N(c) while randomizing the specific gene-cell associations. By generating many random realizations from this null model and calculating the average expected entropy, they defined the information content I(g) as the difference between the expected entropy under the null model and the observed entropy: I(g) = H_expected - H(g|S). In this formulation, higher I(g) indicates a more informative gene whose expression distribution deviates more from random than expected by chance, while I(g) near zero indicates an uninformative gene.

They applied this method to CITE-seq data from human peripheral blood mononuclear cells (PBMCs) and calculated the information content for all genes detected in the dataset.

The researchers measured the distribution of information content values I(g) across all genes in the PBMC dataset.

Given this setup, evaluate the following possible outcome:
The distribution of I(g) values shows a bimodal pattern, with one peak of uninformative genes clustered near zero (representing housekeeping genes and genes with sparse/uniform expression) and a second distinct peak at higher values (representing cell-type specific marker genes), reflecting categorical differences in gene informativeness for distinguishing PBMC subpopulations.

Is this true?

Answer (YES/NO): NO